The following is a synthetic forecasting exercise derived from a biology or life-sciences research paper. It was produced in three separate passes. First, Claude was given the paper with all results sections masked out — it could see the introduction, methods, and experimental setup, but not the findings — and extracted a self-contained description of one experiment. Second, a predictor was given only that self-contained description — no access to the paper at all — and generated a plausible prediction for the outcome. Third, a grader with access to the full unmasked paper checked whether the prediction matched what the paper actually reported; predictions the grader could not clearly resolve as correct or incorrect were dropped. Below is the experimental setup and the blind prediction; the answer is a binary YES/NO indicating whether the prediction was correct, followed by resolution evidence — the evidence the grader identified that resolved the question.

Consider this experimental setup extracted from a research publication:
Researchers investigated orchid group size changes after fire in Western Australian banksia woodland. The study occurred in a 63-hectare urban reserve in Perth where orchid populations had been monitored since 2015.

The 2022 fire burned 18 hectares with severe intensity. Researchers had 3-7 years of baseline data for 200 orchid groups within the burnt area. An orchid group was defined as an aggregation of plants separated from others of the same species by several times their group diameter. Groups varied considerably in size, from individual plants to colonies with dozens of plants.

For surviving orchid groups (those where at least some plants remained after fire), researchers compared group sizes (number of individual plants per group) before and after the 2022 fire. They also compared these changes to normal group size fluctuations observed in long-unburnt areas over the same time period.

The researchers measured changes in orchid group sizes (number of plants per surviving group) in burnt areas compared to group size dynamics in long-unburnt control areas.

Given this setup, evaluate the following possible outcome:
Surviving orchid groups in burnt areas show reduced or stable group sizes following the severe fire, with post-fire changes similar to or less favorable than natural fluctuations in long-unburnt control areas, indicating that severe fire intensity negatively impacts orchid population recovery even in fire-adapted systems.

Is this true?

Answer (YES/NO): YES